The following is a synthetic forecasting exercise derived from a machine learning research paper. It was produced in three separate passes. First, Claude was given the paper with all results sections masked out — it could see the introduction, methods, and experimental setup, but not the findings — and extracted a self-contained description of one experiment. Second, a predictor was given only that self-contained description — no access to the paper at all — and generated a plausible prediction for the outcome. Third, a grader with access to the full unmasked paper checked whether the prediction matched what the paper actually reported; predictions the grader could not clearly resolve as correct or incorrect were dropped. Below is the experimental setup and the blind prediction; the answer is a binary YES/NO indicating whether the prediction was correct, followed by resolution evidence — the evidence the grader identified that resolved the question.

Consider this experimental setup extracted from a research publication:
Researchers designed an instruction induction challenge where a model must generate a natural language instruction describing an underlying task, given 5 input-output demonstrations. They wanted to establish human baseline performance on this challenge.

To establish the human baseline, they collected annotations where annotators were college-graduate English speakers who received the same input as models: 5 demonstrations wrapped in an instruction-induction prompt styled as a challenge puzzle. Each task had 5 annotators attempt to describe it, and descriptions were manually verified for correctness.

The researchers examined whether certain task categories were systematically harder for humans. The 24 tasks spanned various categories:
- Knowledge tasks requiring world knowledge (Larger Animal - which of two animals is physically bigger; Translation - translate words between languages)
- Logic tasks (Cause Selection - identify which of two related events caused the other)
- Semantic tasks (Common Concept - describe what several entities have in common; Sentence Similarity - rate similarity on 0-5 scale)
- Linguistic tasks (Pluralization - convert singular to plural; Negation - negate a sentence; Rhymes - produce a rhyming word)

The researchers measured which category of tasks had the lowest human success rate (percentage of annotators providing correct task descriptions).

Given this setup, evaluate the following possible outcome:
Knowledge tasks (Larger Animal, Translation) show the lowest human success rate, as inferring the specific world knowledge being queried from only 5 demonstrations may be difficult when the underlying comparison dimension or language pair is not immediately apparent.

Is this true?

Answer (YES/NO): NO